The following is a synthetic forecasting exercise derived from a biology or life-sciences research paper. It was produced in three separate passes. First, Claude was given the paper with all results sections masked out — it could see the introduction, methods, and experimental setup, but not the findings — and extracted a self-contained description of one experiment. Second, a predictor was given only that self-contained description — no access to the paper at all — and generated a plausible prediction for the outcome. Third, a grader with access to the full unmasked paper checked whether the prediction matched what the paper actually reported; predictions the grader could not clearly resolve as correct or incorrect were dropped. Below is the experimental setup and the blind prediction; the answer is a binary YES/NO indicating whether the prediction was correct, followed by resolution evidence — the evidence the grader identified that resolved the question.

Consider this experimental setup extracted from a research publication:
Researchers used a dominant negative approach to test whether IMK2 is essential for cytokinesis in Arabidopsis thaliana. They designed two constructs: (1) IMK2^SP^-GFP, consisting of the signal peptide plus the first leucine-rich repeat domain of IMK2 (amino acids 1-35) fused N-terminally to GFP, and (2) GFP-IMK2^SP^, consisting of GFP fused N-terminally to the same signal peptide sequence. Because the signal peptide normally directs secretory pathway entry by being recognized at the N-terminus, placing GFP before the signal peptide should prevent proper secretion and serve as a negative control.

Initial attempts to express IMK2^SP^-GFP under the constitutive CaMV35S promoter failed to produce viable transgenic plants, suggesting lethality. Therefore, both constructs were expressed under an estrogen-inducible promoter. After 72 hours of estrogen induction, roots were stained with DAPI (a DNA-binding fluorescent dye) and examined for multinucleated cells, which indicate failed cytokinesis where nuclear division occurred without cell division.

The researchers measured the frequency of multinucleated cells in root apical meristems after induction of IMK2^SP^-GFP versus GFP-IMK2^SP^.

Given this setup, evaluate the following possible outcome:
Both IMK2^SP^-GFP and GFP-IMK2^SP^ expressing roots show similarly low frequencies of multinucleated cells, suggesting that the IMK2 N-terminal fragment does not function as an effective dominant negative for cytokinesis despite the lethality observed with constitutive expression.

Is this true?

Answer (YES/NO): NO